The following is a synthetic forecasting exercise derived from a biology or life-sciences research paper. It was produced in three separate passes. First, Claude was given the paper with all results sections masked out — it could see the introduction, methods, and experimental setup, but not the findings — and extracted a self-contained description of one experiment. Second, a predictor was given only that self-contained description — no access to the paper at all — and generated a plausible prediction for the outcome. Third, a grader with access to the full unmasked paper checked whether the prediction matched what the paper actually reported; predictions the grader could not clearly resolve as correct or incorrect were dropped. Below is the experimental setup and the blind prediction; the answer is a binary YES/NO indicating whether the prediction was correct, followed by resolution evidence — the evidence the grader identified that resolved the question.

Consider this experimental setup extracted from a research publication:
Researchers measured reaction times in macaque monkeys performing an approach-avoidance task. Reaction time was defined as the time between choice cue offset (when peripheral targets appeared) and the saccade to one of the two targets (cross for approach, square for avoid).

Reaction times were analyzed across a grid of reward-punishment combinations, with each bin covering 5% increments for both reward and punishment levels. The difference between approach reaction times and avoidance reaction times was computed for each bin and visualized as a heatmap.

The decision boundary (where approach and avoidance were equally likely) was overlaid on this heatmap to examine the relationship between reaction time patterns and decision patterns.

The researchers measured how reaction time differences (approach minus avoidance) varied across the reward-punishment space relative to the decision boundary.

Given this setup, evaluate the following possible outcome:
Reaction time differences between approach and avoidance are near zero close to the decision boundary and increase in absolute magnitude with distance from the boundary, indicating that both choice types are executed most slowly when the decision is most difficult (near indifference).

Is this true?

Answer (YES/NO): NO